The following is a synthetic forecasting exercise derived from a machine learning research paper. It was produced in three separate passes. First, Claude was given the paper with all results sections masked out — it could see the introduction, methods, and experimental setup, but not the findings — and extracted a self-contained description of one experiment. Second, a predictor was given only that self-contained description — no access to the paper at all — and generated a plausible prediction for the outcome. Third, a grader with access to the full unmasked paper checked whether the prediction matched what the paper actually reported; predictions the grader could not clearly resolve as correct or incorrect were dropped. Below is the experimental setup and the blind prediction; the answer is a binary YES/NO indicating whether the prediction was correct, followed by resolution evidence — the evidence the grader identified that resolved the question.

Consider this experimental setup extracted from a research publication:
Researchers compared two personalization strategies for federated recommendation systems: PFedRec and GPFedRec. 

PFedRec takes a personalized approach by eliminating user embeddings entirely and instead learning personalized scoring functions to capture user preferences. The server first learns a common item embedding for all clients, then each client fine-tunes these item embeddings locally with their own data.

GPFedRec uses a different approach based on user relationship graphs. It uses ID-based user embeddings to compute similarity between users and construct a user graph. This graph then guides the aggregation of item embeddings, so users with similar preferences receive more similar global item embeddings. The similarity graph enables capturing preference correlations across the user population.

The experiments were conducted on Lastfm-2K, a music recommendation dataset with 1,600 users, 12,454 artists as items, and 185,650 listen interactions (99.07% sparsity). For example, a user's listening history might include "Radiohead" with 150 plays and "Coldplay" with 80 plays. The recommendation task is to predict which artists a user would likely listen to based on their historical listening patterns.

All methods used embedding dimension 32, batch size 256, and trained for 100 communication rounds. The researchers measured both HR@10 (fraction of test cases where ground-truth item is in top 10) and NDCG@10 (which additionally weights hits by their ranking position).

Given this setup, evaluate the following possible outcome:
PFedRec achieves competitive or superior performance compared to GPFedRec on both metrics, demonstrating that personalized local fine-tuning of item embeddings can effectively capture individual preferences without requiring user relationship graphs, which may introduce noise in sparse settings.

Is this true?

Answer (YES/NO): NO